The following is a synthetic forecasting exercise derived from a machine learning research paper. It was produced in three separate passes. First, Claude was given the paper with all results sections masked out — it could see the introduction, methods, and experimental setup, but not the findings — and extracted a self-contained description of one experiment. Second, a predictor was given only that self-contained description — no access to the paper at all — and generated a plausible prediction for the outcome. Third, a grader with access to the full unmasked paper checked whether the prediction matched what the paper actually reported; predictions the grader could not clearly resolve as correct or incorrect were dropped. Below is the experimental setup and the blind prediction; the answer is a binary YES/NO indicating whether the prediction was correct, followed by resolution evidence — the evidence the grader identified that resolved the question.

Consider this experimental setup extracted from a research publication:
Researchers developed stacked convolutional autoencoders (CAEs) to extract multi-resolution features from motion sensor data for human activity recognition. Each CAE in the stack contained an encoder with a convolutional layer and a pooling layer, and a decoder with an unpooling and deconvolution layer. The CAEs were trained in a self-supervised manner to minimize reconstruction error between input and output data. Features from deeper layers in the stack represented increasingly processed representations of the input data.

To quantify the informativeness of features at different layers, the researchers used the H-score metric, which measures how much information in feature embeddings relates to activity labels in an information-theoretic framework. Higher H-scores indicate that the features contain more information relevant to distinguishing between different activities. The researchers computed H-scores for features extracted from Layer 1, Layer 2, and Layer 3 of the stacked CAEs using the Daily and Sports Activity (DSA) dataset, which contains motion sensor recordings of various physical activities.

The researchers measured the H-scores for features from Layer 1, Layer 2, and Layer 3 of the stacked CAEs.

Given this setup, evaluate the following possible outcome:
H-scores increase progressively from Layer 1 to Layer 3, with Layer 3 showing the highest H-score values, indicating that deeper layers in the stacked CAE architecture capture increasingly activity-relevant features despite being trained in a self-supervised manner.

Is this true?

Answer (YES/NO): NO